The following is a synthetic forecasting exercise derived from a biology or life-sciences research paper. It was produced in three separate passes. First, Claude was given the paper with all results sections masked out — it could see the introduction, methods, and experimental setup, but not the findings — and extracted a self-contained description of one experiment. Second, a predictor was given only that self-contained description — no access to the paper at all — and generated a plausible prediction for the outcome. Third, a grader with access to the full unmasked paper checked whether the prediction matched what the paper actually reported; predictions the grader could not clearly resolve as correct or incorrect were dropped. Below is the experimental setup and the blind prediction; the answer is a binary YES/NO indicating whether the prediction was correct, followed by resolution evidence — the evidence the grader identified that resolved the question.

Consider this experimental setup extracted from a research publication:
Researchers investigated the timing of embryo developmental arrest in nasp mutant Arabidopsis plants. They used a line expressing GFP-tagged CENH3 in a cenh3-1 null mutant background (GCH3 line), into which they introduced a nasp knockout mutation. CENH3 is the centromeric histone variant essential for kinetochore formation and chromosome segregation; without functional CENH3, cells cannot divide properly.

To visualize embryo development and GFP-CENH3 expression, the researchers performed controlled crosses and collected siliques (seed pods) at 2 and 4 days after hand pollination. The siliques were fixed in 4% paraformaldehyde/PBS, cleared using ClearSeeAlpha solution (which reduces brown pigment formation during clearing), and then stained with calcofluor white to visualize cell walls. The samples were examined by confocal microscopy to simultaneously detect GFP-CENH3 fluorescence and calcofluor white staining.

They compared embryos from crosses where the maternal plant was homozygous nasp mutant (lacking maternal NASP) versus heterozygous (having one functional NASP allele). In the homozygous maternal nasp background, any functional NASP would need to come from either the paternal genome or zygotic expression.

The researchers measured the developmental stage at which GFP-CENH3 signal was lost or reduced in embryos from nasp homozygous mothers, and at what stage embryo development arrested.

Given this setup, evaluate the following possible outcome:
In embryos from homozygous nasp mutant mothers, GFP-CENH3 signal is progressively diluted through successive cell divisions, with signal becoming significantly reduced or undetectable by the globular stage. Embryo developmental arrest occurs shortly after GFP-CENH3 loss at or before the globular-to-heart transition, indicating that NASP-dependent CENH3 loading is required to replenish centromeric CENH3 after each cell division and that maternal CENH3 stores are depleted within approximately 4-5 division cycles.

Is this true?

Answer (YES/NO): NO